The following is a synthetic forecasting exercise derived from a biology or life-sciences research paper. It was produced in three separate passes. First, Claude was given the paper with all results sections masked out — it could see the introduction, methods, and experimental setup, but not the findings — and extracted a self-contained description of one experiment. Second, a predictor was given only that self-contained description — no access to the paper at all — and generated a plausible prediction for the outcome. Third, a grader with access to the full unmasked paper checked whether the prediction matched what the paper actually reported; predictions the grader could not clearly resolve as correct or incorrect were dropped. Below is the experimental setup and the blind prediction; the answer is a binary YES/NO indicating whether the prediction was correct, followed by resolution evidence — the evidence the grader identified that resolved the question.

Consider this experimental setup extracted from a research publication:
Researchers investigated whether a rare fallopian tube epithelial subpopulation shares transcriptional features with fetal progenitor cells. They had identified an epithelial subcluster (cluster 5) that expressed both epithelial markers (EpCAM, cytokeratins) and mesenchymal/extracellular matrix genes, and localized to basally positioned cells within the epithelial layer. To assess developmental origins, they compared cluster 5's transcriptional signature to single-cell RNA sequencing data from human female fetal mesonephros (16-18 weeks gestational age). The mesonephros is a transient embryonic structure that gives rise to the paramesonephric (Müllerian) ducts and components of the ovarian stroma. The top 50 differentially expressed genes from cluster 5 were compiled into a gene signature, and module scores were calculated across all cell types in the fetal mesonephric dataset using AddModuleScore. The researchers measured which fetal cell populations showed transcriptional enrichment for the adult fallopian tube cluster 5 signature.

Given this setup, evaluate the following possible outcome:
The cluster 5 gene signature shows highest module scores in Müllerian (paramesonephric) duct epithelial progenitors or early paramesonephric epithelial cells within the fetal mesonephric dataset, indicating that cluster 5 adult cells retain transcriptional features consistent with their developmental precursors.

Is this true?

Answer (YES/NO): NO